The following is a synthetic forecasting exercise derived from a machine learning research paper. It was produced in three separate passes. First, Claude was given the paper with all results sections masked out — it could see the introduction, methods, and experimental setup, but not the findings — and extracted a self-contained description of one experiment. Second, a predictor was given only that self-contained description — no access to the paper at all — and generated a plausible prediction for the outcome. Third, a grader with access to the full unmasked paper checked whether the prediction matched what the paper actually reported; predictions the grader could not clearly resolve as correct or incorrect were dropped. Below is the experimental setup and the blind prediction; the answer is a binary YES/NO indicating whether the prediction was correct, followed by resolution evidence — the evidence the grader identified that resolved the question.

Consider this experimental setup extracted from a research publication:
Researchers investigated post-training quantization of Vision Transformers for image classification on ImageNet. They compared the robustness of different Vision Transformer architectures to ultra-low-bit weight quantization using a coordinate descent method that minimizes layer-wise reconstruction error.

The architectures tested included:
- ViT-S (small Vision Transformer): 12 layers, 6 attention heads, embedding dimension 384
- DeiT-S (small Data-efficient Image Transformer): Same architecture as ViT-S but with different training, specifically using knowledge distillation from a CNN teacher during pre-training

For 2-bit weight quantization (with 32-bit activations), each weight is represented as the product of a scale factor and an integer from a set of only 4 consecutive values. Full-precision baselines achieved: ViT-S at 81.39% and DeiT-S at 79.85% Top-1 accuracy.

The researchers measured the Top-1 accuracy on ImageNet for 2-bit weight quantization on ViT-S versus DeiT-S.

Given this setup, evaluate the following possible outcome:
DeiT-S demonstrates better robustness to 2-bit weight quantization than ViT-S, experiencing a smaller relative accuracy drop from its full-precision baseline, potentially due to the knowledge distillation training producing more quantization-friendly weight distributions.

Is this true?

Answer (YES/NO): YES